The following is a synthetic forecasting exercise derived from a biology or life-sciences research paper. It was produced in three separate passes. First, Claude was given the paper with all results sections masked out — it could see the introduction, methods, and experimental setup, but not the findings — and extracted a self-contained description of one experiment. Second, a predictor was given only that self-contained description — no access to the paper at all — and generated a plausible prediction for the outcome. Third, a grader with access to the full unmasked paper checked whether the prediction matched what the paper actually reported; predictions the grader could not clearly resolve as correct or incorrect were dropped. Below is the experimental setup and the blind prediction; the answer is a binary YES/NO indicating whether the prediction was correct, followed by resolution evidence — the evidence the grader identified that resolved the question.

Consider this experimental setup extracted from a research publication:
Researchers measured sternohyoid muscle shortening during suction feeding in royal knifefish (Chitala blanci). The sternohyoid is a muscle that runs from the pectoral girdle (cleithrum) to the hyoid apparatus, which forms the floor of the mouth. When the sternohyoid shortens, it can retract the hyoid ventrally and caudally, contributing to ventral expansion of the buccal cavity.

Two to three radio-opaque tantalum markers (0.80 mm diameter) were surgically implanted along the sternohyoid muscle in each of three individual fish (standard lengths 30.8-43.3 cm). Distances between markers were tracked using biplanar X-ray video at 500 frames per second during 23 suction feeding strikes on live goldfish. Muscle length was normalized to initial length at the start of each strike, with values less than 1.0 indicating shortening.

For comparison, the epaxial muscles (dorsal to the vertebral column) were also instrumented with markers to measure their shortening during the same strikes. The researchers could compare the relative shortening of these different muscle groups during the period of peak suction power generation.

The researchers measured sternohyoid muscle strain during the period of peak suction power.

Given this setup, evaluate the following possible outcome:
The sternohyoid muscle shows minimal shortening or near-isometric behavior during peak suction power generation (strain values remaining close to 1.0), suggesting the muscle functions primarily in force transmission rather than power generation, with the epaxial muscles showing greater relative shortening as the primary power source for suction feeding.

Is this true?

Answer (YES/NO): NO